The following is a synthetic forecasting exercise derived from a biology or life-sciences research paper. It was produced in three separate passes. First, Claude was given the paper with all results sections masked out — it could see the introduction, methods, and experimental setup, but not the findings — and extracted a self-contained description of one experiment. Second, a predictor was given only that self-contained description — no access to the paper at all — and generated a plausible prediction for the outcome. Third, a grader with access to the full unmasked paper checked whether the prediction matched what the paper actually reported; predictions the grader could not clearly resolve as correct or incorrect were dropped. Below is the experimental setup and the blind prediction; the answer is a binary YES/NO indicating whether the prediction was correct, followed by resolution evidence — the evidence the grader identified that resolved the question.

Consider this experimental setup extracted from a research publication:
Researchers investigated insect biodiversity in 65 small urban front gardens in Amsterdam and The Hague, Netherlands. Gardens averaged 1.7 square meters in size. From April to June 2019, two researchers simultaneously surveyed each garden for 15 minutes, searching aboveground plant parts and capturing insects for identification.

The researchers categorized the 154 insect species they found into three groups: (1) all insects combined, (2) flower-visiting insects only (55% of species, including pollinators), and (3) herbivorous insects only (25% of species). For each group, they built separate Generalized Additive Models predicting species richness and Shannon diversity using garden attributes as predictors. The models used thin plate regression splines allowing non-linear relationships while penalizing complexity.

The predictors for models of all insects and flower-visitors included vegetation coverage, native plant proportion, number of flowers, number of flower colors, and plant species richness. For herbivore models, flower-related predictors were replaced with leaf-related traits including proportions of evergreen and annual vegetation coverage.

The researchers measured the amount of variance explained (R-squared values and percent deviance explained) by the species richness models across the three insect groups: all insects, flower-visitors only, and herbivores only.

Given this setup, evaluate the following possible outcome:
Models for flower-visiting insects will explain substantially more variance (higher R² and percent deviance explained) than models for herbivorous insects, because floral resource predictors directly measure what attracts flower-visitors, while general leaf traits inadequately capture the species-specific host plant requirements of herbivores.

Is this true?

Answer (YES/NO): YES